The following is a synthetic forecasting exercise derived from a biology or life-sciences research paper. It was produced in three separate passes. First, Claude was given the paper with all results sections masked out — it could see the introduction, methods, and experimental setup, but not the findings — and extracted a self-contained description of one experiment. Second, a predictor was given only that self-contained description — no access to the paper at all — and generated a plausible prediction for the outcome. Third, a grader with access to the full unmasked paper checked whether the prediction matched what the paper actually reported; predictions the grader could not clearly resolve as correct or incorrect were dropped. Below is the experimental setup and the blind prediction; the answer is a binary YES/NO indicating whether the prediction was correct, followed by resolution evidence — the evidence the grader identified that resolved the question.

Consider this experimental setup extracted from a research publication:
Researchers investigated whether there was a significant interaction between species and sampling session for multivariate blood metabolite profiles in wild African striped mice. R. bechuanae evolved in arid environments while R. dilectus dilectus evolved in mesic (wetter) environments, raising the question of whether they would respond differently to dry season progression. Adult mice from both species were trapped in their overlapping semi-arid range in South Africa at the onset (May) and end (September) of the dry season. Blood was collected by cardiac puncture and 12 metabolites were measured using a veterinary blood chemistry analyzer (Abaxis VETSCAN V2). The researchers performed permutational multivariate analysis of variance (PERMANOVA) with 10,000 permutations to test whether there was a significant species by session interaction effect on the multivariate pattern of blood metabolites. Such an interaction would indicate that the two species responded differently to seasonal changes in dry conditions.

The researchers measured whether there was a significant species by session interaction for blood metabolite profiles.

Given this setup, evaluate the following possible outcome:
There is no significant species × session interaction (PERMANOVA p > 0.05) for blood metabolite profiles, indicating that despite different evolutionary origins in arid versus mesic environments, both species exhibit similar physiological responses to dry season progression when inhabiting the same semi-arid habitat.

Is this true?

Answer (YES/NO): YES